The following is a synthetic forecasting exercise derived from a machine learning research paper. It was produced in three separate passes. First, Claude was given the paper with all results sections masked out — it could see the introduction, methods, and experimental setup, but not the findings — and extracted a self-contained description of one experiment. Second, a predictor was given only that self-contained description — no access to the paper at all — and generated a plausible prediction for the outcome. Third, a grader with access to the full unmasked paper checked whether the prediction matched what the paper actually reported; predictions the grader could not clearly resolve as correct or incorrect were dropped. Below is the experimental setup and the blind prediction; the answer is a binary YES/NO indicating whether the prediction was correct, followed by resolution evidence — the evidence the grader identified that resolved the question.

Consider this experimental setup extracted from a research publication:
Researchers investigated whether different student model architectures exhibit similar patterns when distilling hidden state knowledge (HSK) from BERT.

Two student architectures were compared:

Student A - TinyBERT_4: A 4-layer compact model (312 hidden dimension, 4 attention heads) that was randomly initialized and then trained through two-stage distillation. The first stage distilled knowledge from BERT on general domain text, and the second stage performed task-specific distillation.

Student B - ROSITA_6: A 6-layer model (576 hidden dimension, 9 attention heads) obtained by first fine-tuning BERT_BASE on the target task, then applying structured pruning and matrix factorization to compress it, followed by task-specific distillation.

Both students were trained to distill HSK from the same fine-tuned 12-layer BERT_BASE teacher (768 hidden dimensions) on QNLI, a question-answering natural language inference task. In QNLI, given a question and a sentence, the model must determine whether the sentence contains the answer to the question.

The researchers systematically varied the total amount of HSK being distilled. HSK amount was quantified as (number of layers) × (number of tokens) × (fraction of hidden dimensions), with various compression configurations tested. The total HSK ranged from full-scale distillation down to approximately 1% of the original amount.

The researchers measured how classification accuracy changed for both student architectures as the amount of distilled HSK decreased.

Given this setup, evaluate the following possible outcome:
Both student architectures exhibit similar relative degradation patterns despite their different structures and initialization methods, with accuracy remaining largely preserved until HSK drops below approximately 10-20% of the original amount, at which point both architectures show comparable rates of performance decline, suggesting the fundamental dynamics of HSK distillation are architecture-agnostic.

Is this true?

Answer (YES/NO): NO